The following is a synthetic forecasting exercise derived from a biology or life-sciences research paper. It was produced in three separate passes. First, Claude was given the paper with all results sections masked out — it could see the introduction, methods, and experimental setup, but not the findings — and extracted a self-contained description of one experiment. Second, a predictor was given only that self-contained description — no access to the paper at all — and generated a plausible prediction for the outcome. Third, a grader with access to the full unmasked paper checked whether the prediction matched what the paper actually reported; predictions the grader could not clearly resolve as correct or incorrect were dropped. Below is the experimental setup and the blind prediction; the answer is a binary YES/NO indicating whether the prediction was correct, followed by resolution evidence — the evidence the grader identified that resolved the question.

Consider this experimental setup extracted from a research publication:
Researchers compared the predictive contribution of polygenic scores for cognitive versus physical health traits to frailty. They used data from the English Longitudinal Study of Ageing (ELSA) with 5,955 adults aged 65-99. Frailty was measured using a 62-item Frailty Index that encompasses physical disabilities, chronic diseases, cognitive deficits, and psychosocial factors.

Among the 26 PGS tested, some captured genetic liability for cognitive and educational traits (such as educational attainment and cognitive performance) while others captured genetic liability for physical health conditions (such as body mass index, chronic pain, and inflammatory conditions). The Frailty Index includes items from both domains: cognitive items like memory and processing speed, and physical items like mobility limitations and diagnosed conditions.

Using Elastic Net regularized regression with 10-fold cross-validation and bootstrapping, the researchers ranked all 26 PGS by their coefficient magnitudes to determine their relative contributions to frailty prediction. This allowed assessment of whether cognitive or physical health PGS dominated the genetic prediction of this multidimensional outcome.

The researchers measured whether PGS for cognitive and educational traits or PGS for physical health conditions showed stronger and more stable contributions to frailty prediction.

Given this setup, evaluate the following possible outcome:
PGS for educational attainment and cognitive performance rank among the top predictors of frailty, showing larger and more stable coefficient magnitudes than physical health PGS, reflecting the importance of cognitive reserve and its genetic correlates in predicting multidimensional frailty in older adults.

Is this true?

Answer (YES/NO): NO